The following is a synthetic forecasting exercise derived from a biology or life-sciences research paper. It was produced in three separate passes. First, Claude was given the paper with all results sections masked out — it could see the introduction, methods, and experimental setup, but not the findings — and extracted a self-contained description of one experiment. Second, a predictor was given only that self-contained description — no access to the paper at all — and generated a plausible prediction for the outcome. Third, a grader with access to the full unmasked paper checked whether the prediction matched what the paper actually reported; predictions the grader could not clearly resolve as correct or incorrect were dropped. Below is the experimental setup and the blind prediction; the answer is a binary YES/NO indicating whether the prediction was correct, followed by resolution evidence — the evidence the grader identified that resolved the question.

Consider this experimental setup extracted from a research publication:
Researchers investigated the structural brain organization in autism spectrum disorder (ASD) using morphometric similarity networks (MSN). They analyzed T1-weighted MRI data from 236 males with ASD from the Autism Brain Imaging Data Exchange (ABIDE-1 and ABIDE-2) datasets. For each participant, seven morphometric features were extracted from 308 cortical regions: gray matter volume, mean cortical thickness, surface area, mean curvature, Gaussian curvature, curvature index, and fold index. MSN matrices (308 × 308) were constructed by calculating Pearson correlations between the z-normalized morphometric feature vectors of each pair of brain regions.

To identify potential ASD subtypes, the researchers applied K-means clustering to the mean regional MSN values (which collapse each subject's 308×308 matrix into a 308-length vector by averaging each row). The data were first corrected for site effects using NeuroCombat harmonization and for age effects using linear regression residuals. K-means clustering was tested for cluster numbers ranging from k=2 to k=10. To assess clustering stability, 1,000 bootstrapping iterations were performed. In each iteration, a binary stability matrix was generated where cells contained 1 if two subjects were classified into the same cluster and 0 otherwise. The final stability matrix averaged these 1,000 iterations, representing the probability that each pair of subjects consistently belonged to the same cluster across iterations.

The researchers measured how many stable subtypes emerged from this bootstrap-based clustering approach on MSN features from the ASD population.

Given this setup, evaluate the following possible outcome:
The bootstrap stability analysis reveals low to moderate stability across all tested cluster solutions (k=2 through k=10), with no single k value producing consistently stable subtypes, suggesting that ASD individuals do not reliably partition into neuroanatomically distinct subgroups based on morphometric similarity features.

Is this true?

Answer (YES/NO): NO